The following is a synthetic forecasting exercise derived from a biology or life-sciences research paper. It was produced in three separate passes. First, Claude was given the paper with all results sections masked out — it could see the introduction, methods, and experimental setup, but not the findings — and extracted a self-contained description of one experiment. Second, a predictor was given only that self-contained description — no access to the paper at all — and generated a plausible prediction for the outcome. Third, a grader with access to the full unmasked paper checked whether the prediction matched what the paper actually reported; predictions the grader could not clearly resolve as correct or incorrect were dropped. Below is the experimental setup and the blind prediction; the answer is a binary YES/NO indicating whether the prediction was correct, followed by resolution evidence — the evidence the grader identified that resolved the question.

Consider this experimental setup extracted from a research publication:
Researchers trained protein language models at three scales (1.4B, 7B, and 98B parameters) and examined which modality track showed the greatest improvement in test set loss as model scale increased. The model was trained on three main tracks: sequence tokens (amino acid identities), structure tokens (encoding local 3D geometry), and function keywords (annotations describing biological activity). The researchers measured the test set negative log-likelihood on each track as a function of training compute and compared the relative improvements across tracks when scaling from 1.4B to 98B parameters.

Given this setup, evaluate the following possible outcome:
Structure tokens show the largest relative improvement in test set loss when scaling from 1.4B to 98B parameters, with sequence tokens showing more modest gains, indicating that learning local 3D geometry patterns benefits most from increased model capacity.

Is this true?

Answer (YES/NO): NO